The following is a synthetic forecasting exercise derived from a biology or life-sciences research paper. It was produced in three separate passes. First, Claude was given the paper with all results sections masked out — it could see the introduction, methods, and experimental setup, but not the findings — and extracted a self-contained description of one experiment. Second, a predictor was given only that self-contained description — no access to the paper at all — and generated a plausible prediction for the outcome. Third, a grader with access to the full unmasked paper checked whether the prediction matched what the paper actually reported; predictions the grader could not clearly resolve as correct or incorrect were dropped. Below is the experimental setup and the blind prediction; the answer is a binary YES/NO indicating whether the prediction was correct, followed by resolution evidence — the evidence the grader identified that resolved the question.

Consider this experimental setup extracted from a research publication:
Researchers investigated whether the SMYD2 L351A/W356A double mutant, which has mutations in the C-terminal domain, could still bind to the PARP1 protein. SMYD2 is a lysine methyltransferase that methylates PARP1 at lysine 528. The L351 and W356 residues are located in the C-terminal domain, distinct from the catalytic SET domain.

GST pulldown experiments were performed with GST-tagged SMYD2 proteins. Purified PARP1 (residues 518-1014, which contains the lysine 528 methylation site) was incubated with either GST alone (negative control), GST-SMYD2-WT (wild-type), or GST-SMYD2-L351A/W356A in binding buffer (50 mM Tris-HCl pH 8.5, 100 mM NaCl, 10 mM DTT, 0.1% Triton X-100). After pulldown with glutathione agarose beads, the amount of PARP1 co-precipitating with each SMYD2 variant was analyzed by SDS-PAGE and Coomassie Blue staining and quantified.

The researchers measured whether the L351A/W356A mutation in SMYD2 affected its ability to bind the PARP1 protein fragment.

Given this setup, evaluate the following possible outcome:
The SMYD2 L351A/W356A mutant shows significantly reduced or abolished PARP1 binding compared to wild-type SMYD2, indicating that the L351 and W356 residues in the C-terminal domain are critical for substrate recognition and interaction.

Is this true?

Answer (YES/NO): NO